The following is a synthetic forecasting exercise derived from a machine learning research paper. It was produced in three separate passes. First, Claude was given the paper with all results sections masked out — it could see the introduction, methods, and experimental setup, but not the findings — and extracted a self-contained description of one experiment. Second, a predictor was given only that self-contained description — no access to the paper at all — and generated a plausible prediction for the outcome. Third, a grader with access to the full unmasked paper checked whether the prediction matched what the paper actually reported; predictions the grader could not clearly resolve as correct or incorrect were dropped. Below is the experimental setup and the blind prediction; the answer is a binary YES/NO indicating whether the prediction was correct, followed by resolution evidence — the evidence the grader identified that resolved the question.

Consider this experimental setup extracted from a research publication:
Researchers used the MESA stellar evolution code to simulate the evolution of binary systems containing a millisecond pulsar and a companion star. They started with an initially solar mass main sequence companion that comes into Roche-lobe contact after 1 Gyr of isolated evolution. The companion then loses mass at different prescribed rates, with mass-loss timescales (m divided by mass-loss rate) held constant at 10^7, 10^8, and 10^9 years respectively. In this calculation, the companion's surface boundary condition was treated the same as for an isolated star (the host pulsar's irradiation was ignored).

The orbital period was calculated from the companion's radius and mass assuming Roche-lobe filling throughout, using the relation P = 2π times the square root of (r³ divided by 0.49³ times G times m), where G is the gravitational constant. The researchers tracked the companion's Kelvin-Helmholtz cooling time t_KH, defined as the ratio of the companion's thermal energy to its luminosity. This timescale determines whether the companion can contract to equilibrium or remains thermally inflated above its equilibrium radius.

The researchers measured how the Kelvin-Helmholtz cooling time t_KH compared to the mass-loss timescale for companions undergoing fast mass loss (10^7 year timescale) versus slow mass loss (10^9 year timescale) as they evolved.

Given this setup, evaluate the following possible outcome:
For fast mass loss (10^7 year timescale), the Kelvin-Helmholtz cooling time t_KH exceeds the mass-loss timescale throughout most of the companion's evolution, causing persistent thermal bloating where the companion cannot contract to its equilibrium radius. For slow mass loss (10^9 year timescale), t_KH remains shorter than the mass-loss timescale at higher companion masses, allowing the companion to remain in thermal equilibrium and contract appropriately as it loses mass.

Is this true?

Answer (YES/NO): NO